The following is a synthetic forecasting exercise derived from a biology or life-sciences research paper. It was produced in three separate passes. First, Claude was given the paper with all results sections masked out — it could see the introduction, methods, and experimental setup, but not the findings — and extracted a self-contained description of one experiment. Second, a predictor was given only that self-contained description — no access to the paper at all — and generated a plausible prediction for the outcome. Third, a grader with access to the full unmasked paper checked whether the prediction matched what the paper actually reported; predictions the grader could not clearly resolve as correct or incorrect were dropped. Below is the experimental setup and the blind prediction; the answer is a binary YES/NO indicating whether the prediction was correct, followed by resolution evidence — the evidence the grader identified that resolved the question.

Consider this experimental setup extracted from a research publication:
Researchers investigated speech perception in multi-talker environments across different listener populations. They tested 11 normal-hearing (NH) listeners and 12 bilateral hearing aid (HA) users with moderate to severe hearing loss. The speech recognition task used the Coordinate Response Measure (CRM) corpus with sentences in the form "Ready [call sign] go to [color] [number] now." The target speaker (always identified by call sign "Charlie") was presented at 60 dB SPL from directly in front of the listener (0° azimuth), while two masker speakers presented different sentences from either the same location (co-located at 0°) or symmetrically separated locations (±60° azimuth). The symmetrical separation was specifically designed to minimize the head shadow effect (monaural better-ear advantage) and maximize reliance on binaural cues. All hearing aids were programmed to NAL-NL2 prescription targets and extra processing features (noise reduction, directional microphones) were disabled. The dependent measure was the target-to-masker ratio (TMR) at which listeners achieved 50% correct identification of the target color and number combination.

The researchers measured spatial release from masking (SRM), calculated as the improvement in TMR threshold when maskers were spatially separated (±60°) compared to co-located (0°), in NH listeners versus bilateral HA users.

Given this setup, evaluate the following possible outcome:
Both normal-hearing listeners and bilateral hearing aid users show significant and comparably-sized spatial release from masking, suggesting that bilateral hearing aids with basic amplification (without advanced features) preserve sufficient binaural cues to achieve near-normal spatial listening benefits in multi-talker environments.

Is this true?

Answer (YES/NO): NO